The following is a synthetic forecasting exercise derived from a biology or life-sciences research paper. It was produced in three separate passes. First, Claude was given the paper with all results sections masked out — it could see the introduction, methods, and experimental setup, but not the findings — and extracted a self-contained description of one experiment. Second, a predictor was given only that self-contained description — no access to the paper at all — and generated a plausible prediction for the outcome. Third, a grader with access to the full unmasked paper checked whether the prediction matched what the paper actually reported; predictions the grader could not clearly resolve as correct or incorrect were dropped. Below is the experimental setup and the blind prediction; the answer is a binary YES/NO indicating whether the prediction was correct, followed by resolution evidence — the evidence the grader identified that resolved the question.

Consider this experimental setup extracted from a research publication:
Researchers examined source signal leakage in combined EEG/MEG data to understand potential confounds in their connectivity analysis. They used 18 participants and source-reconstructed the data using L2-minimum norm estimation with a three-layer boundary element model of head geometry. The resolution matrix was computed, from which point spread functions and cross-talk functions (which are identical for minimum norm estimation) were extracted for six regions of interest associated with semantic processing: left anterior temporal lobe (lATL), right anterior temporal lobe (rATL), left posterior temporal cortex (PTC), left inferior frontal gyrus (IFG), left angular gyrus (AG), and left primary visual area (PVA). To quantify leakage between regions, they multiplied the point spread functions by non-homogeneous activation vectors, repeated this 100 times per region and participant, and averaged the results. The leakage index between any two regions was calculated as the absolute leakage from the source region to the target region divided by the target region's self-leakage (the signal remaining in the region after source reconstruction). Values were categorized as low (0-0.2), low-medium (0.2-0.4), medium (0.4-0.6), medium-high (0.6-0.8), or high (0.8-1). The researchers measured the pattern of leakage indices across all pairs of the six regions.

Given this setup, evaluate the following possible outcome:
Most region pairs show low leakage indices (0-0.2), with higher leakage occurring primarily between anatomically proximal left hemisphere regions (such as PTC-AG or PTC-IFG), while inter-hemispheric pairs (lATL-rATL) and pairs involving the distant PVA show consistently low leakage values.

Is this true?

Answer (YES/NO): NO